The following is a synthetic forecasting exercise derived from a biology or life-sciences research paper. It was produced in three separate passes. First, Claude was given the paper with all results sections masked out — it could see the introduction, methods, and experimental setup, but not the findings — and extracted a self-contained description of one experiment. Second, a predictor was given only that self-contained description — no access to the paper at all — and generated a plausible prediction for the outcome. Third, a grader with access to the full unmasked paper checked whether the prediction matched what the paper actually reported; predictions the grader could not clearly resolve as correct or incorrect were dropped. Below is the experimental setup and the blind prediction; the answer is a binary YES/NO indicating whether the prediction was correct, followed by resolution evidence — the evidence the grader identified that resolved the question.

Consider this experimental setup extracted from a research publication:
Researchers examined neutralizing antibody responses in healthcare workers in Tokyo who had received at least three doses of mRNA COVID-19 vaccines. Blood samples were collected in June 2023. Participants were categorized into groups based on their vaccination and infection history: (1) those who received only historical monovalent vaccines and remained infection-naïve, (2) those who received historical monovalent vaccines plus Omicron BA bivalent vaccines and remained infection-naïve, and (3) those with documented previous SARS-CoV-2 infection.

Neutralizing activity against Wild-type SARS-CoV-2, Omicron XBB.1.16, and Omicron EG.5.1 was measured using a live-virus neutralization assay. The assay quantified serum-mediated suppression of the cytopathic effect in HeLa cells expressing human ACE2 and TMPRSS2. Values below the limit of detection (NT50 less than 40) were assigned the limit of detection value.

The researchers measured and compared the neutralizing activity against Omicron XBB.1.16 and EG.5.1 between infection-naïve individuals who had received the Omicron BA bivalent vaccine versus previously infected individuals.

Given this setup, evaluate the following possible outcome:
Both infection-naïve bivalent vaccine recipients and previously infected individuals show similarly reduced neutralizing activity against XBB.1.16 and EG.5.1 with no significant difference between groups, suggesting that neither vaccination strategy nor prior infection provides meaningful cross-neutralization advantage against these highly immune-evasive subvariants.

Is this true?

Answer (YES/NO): NO